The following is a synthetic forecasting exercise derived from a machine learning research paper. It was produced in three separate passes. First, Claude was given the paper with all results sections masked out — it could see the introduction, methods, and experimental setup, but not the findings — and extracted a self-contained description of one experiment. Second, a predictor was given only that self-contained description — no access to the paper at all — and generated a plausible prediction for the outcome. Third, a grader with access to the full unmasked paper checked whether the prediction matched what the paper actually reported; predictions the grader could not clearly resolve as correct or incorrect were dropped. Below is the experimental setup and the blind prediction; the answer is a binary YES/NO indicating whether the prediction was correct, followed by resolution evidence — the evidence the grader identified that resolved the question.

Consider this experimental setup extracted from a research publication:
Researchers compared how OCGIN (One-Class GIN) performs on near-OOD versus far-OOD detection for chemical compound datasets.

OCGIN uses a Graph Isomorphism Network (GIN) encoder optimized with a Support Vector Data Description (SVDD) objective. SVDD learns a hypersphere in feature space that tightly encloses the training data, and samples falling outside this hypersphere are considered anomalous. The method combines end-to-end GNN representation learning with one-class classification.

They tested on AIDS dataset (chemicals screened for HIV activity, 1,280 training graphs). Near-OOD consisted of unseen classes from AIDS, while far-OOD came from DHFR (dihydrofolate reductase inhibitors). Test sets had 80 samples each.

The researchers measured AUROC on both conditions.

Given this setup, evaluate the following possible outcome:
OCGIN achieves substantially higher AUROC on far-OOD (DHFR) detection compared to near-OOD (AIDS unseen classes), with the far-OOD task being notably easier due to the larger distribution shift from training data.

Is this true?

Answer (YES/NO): YES